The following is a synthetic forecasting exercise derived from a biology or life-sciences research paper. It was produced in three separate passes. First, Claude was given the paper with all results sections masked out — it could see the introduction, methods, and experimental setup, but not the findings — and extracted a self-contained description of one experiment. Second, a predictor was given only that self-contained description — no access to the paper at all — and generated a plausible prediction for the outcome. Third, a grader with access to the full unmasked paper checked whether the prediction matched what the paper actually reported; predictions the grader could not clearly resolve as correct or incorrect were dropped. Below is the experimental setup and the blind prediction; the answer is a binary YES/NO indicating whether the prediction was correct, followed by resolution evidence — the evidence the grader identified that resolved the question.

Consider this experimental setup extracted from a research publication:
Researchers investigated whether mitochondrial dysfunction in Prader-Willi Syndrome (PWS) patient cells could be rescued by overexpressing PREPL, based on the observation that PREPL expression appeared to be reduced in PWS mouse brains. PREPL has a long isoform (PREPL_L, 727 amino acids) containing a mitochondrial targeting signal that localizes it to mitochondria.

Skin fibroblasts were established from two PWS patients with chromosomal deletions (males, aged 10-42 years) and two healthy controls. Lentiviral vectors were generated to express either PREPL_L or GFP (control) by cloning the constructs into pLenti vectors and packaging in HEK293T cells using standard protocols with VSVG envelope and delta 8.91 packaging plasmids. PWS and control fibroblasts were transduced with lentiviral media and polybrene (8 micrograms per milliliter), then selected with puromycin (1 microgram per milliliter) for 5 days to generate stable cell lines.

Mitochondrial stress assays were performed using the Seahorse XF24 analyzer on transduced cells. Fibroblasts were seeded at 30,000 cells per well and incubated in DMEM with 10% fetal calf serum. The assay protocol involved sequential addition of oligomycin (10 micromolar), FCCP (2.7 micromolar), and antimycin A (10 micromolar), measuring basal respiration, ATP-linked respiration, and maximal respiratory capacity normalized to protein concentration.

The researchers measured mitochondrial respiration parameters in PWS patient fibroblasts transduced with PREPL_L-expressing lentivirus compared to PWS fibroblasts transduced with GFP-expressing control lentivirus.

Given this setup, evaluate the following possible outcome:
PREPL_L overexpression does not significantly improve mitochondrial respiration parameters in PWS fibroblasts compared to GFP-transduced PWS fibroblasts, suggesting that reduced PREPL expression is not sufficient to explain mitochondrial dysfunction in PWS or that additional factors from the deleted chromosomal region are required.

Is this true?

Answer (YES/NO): NO